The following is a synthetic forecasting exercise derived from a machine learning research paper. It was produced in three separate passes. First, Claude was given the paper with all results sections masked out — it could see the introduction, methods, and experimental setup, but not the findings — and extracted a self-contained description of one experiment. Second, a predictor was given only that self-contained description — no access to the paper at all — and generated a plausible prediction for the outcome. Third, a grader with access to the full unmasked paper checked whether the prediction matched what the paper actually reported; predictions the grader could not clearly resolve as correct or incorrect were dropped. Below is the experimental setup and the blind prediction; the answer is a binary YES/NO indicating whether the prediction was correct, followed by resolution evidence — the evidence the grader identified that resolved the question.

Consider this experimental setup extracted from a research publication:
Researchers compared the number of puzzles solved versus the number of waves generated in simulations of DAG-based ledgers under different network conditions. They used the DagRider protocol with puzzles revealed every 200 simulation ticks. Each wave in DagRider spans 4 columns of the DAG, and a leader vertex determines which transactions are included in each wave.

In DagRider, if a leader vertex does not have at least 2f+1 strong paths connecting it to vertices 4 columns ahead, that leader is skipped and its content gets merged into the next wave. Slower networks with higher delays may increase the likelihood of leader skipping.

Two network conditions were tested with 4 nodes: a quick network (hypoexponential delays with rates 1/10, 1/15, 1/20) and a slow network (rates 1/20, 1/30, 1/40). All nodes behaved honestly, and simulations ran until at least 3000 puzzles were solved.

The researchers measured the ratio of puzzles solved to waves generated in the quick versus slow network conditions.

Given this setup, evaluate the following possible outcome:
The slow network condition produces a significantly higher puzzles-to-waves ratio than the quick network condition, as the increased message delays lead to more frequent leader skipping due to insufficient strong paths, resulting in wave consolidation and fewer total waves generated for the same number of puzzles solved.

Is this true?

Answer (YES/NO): YES